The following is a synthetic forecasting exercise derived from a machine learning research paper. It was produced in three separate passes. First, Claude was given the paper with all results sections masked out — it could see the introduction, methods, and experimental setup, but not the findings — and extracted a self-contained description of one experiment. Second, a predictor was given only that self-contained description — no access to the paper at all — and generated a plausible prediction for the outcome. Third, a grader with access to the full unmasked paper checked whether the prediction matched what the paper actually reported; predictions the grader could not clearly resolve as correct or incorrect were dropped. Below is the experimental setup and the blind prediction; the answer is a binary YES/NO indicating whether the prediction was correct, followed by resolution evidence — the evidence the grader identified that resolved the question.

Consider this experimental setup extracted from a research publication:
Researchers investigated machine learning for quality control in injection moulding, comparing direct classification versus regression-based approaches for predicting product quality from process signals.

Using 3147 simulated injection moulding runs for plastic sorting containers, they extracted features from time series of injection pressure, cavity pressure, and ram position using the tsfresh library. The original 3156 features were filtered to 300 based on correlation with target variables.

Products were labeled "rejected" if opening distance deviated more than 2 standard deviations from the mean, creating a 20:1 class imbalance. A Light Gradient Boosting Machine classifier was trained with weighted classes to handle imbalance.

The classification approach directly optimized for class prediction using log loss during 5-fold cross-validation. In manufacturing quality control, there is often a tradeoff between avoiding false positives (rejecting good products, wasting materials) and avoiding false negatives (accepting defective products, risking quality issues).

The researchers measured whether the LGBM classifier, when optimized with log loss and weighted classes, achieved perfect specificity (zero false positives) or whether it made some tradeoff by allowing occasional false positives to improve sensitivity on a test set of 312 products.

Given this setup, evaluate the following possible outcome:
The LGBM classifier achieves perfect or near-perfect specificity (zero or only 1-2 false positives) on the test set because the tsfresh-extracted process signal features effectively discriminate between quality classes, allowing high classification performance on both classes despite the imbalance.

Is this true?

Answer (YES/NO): YES